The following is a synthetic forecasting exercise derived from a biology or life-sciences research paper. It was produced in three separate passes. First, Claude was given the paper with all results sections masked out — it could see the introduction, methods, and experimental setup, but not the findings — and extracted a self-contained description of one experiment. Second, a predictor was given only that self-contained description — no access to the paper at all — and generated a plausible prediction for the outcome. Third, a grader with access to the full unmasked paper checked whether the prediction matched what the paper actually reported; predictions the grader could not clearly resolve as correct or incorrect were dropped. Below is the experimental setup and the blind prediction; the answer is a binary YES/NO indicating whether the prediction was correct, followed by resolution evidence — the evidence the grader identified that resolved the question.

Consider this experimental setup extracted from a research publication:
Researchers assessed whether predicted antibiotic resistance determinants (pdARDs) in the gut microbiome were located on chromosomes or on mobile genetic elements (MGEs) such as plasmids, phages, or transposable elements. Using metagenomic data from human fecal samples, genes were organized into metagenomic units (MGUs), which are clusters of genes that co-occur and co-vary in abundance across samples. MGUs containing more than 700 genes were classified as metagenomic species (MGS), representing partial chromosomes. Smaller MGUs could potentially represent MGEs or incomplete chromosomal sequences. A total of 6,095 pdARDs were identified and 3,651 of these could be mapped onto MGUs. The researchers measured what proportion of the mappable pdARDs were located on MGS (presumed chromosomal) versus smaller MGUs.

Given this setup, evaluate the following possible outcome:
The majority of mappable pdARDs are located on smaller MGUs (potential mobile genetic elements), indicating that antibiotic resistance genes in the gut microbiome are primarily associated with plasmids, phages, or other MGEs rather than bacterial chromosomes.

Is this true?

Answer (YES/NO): NO